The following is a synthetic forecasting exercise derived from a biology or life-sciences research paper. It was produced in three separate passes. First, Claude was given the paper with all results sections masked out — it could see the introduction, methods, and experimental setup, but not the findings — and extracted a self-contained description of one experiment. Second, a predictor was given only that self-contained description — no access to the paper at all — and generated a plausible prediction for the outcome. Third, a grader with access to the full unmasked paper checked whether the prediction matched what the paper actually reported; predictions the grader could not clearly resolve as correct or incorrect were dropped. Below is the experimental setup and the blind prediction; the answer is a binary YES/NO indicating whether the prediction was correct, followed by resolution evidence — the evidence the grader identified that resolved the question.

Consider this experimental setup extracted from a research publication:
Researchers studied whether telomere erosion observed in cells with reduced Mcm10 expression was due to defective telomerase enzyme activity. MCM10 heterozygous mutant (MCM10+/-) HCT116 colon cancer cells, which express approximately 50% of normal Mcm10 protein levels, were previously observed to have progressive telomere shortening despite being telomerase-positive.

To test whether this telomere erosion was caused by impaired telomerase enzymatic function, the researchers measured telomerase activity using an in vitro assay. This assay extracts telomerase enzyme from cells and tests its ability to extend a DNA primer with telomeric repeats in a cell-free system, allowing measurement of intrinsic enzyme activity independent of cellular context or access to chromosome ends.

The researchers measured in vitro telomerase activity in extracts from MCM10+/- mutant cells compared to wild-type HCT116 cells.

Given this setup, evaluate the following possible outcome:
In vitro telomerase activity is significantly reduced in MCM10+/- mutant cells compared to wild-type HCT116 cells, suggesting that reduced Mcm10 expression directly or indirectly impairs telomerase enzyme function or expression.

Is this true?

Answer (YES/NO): NO